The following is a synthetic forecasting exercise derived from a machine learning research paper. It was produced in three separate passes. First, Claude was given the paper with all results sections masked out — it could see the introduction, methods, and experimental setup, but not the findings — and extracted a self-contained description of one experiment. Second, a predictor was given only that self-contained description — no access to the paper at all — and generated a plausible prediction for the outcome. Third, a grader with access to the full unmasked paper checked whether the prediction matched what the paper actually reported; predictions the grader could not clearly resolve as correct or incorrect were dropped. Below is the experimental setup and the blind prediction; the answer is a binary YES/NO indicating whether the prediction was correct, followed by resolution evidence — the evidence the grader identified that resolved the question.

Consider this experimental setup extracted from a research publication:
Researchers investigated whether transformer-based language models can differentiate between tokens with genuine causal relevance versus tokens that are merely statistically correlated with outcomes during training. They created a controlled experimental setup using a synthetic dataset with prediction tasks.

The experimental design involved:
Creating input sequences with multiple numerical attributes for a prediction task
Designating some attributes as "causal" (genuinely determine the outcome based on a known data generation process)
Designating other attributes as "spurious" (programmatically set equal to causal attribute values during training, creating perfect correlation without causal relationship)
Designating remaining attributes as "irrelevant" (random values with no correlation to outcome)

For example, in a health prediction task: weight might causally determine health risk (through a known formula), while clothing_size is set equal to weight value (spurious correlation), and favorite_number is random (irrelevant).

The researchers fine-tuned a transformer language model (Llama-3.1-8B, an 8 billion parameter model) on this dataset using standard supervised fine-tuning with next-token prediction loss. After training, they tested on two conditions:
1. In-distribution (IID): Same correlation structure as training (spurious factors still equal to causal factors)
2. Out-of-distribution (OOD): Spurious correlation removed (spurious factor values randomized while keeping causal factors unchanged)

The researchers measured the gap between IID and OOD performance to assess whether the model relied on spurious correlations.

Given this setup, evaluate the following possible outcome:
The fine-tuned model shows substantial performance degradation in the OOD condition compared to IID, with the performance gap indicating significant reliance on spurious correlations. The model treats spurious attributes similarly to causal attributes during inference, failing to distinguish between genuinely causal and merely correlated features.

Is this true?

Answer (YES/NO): YES